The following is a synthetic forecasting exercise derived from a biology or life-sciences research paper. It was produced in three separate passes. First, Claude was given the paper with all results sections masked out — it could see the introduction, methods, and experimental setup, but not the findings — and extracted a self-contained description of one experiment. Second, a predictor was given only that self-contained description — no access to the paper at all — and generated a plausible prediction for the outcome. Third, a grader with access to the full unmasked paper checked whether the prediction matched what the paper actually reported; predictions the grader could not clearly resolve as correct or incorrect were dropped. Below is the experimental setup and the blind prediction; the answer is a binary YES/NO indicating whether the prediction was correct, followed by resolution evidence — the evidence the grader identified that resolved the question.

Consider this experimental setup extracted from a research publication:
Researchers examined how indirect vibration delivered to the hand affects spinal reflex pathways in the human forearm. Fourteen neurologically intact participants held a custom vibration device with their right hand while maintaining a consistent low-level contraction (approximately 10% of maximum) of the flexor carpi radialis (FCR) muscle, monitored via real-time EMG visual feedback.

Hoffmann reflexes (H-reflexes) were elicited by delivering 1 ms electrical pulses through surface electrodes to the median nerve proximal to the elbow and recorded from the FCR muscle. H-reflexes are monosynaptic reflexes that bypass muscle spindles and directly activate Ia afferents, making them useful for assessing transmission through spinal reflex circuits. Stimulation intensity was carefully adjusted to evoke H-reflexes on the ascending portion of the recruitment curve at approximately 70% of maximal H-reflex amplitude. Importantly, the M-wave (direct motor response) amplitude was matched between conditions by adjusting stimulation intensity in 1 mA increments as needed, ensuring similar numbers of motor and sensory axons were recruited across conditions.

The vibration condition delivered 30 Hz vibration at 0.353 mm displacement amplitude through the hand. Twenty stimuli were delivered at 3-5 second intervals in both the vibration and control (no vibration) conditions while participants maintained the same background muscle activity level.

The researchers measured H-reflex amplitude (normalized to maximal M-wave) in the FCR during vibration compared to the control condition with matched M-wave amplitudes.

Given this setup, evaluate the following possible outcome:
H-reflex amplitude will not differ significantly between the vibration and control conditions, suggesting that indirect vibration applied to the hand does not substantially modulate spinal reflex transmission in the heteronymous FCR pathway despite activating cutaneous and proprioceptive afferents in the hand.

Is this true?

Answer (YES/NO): NO